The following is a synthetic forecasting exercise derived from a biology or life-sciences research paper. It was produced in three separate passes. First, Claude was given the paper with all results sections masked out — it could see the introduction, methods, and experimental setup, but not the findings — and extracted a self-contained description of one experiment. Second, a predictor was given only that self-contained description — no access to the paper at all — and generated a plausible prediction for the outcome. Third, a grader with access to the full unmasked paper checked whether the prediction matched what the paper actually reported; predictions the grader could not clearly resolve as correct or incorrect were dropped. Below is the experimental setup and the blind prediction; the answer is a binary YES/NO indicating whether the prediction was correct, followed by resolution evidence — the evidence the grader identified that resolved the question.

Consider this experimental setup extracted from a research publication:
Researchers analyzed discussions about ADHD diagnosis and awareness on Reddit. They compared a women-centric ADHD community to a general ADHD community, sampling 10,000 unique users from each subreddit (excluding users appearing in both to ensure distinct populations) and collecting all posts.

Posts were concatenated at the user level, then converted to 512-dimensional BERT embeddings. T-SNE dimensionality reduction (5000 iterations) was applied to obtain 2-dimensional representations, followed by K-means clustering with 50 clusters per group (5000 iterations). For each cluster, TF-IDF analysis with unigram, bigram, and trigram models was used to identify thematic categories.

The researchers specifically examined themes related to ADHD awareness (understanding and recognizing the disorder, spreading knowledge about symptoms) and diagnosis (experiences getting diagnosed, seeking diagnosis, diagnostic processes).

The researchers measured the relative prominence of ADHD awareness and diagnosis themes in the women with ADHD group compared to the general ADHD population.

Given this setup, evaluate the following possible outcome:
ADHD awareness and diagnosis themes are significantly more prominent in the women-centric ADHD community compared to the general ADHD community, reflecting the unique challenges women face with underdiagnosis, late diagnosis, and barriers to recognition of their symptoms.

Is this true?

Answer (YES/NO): YES